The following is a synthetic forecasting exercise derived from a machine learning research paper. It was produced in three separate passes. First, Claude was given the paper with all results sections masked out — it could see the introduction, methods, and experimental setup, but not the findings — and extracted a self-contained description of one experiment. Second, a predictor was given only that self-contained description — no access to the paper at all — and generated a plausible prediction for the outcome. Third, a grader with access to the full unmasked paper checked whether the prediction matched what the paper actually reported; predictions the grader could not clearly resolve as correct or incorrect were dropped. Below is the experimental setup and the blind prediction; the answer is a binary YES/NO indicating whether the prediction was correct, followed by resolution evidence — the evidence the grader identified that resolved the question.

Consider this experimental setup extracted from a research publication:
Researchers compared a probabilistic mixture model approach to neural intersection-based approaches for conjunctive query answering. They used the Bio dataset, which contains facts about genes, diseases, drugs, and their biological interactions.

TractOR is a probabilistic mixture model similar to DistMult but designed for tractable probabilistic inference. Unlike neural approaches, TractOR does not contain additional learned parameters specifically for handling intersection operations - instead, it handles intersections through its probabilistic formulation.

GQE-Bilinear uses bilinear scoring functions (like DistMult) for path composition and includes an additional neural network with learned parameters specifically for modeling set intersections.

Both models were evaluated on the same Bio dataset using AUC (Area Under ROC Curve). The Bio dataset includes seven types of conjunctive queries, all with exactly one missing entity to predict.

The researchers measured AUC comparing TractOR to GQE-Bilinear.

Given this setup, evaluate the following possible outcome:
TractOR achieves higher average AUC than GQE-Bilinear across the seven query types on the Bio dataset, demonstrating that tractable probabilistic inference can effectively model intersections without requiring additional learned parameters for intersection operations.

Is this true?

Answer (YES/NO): NO